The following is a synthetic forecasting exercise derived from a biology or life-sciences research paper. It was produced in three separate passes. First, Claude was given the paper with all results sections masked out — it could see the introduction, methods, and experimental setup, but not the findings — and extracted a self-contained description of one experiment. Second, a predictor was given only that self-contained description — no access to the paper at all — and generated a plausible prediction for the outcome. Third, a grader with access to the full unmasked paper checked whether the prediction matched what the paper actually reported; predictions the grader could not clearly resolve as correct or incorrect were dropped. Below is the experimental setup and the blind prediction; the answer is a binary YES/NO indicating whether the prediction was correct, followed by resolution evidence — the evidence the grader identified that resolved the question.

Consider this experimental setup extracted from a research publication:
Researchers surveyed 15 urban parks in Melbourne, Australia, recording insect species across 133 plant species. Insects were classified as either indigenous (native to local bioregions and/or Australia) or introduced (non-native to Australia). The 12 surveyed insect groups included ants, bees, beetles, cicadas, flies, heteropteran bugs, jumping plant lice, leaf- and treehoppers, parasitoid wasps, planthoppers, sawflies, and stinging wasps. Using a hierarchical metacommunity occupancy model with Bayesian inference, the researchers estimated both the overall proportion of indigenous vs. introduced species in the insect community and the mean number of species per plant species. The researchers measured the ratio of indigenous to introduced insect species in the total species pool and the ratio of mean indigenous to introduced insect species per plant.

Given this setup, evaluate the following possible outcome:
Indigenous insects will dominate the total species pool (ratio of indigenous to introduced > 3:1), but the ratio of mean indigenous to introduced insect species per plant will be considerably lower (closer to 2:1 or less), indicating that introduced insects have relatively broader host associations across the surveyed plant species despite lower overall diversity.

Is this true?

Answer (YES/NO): NO